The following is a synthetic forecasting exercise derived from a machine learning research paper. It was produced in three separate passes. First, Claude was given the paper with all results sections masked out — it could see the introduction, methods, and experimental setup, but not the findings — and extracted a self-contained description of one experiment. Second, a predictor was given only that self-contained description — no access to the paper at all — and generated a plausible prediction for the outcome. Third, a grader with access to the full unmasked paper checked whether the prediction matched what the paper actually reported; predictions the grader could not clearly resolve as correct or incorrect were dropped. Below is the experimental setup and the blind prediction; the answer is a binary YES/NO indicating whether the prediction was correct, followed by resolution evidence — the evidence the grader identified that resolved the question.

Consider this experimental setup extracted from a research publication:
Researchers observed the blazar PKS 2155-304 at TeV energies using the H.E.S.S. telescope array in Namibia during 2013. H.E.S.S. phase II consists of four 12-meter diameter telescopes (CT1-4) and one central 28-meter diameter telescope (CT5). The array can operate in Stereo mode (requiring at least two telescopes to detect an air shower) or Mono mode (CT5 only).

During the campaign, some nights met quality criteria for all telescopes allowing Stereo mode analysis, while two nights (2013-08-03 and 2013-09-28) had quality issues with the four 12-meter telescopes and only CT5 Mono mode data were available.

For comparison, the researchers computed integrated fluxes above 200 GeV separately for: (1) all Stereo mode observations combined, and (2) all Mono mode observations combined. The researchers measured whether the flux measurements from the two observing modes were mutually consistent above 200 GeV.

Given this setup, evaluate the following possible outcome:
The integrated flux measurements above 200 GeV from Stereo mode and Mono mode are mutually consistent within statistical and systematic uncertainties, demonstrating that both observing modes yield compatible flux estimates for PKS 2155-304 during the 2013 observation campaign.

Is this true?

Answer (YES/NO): YES